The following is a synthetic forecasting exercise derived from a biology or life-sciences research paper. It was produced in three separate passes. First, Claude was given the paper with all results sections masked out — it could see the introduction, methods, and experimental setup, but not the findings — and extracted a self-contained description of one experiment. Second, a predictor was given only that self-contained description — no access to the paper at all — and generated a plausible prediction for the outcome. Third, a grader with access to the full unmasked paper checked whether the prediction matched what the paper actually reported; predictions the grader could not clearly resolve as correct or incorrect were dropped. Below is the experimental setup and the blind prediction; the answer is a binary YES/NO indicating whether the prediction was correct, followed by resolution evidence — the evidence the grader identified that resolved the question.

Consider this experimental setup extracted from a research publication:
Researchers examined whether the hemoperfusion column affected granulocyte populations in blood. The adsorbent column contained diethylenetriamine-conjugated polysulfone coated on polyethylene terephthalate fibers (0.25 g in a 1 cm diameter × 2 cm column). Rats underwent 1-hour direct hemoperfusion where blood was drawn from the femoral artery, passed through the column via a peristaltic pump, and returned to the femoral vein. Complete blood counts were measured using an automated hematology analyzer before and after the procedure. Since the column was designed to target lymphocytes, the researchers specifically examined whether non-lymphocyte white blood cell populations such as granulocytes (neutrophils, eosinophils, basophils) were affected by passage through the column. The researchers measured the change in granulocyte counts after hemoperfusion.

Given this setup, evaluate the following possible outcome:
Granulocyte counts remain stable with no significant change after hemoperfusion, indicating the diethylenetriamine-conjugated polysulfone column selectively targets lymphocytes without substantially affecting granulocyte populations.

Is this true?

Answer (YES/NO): NO